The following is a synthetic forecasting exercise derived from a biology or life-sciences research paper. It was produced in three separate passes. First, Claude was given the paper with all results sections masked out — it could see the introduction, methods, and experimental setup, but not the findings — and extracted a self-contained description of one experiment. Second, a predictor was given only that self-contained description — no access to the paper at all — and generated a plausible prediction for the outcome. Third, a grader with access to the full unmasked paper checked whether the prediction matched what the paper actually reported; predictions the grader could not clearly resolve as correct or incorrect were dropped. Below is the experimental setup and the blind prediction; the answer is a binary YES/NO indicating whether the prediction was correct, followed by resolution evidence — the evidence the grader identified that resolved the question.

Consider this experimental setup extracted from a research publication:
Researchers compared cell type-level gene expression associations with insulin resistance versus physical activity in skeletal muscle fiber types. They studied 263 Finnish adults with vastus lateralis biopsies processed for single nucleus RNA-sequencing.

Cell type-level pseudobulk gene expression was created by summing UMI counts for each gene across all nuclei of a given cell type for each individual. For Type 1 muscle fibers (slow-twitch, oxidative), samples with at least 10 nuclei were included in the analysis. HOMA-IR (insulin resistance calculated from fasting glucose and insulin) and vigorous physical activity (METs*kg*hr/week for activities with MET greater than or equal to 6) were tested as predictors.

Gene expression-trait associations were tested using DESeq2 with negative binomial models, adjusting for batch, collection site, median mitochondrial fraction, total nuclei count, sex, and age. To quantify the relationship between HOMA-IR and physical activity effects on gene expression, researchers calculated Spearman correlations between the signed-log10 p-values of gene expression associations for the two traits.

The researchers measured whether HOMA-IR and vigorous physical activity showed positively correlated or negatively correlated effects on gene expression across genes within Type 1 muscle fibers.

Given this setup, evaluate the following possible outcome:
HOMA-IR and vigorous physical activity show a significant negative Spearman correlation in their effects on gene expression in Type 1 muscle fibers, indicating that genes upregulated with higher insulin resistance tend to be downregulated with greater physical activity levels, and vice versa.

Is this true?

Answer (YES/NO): YES